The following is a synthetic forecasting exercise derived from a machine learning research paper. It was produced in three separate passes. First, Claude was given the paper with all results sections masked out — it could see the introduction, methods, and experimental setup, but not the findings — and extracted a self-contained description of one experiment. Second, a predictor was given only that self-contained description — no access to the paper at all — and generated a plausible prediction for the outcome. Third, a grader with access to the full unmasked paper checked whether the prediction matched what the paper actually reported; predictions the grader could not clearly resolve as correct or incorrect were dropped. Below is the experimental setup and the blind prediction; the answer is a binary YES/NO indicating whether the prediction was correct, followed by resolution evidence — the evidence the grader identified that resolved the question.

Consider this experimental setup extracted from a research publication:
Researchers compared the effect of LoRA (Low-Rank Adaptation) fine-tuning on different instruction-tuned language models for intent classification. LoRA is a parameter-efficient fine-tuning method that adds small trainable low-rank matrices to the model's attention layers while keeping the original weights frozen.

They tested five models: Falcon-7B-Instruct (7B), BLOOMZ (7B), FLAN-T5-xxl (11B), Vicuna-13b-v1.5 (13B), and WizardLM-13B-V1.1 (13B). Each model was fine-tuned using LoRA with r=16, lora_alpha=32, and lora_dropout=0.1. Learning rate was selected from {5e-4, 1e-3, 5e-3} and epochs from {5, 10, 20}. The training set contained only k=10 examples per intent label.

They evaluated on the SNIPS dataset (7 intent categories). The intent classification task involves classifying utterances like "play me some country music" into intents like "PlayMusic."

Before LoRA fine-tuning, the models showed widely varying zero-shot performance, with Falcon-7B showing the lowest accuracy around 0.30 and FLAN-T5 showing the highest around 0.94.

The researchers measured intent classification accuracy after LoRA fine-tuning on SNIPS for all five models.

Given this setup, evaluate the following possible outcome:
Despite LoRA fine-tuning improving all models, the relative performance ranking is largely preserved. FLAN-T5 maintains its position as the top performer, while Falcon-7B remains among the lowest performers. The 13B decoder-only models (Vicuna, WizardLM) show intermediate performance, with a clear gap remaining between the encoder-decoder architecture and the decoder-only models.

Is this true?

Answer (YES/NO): NO